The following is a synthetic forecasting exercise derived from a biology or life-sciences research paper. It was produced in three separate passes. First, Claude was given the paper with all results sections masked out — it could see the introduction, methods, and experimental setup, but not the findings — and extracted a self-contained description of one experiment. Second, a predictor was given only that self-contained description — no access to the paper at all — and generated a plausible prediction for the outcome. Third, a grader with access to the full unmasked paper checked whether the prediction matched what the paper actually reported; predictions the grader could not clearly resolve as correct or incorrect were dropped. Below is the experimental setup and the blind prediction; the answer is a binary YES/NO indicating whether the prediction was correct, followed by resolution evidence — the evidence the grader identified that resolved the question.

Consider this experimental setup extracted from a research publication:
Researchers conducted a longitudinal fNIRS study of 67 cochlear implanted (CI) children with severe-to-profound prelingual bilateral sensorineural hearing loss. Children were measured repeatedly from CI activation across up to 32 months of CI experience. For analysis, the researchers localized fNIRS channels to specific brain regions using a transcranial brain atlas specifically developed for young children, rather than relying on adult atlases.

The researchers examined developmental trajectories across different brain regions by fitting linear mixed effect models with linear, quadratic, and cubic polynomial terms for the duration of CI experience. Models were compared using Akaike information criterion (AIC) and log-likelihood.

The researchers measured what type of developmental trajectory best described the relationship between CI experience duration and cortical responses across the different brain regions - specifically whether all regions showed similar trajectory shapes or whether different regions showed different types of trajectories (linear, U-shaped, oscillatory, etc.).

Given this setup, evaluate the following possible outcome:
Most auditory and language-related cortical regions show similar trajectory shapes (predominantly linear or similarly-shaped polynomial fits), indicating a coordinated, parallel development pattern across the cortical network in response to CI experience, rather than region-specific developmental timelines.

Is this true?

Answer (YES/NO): NO